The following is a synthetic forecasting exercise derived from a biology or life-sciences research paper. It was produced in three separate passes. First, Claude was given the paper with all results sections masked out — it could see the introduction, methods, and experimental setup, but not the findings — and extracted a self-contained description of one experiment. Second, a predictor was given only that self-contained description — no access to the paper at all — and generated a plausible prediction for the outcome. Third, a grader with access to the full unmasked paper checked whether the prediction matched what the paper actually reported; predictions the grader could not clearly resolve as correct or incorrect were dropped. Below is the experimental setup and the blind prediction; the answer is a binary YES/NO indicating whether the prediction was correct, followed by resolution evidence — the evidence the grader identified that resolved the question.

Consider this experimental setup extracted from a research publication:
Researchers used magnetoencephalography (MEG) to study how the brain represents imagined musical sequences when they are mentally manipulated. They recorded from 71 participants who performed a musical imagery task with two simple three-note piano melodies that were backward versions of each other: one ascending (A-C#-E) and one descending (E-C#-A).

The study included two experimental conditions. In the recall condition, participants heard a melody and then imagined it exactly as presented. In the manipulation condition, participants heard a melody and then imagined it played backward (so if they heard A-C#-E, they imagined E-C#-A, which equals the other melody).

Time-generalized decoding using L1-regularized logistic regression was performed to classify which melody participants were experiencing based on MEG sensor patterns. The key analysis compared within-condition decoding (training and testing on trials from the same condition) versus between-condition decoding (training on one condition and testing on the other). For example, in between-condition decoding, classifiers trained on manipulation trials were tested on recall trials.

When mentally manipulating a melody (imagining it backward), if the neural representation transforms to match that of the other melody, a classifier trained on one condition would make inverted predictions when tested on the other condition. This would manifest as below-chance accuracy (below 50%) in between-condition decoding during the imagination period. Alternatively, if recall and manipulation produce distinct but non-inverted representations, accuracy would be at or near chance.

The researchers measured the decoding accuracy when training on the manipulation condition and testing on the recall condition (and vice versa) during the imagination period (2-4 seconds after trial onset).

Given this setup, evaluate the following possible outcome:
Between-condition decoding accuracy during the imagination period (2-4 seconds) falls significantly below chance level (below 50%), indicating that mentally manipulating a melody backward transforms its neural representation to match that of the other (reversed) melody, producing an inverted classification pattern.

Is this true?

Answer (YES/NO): YES